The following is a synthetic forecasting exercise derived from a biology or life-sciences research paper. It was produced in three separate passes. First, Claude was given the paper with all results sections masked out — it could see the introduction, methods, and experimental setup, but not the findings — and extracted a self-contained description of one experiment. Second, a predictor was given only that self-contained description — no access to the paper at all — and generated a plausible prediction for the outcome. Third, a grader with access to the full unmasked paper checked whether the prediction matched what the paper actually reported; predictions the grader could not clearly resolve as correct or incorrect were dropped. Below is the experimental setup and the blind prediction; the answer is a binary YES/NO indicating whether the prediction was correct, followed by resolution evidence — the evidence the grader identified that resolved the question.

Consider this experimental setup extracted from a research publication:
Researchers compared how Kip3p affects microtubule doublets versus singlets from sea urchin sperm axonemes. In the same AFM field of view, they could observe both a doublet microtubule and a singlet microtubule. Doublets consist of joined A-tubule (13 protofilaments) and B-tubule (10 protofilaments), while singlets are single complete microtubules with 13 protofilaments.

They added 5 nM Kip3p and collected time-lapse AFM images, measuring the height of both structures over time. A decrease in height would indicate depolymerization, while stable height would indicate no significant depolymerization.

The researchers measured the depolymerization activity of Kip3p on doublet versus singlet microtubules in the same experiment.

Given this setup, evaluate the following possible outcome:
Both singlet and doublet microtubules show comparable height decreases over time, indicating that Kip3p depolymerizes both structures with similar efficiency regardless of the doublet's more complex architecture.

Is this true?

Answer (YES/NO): NO